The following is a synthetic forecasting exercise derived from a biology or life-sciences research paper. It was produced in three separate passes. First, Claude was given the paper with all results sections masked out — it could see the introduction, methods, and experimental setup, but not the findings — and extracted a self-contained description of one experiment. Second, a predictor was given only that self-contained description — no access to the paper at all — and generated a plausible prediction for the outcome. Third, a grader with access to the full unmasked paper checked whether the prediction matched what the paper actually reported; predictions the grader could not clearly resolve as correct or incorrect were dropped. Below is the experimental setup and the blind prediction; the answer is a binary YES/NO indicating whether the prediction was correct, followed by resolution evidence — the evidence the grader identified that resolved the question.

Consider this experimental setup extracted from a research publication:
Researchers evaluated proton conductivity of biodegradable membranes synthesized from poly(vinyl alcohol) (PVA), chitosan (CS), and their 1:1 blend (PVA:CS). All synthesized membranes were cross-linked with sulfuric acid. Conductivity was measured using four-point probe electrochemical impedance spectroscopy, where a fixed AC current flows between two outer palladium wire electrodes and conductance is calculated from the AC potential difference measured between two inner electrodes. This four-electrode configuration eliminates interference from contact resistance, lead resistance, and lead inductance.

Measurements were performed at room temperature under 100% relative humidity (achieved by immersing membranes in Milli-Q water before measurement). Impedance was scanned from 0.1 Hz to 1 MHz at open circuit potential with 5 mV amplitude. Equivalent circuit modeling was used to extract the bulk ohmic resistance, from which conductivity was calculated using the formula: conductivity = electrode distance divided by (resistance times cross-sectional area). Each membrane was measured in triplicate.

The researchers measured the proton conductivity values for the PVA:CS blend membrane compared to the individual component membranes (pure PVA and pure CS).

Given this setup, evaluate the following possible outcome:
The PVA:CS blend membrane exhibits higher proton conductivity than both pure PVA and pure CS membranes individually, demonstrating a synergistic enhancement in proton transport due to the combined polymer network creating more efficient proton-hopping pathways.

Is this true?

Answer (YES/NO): NO